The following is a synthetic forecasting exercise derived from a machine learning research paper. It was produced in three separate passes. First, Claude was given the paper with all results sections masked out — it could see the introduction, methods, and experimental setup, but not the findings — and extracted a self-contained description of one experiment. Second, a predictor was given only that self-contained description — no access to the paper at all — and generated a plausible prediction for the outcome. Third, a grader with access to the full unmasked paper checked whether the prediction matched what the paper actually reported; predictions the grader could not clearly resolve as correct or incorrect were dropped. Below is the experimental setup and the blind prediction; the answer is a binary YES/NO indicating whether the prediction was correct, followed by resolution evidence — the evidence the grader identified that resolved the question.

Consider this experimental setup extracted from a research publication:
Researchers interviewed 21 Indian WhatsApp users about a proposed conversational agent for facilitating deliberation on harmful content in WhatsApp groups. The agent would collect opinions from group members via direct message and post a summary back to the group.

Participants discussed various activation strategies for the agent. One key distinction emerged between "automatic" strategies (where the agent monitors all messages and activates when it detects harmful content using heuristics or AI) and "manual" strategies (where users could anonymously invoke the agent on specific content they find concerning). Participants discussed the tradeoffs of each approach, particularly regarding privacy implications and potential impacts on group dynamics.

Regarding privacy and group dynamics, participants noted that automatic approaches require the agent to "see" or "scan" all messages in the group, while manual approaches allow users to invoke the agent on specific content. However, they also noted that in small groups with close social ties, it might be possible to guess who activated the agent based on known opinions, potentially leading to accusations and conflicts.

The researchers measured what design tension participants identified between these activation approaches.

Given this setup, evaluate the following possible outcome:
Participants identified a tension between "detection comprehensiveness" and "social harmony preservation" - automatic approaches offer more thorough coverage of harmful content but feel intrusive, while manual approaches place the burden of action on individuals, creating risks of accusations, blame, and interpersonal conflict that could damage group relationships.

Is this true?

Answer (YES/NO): NO